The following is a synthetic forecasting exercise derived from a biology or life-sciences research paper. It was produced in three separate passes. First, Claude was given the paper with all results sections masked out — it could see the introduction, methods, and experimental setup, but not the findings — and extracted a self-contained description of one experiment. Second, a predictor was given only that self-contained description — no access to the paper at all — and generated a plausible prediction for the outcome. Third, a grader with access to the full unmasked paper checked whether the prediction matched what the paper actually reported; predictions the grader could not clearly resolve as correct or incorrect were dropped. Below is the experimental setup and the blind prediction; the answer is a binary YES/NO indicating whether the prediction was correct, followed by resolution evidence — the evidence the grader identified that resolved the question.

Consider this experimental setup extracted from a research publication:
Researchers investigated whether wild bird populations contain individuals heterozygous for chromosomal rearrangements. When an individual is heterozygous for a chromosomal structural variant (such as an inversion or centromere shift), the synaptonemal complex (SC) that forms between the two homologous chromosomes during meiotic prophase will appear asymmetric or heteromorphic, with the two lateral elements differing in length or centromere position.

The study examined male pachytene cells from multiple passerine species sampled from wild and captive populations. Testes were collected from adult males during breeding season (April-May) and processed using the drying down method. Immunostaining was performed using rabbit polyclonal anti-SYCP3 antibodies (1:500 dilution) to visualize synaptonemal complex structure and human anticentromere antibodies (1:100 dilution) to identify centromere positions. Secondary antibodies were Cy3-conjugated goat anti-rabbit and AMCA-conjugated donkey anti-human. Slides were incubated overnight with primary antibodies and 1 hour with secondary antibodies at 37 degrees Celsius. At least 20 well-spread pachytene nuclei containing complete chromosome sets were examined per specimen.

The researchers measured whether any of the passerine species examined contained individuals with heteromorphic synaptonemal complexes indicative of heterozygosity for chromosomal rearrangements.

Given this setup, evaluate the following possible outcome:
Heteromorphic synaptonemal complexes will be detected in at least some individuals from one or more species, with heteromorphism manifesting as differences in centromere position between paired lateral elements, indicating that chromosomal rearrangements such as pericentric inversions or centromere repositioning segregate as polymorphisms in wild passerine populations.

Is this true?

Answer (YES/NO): YES